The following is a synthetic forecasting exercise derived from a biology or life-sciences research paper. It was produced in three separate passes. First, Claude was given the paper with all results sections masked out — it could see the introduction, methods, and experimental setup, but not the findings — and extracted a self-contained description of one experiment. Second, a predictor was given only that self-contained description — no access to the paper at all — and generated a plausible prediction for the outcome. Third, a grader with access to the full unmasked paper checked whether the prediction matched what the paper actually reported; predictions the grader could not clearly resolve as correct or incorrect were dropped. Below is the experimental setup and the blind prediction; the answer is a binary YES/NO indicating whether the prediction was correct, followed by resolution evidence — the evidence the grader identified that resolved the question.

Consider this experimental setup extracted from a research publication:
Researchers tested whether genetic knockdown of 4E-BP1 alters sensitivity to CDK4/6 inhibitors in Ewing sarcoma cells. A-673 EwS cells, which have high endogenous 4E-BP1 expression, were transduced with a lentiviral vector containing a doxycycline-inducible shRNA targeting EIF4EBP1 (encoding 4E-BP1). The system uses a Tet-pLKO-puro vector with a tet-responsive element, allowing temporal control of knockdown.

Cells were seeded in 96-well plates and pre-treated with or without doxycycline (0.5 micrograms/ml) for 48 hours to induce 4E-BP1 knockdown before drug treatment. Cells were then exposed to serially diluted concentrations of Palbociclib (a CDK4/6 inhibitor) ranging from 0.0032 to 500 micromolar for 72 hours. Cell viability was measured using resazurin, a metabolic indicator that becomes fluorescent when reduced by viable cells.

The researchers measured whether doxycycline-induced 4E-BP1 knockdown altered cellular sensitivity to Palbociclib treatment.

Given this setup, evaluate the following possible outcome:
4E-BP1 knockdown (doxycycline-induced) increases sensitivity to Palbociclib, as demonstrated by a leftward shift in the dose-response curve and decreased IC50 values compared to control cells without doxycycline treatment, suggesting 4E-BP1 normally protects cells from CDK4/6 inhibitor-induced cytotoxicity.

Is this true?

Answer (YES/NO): NO